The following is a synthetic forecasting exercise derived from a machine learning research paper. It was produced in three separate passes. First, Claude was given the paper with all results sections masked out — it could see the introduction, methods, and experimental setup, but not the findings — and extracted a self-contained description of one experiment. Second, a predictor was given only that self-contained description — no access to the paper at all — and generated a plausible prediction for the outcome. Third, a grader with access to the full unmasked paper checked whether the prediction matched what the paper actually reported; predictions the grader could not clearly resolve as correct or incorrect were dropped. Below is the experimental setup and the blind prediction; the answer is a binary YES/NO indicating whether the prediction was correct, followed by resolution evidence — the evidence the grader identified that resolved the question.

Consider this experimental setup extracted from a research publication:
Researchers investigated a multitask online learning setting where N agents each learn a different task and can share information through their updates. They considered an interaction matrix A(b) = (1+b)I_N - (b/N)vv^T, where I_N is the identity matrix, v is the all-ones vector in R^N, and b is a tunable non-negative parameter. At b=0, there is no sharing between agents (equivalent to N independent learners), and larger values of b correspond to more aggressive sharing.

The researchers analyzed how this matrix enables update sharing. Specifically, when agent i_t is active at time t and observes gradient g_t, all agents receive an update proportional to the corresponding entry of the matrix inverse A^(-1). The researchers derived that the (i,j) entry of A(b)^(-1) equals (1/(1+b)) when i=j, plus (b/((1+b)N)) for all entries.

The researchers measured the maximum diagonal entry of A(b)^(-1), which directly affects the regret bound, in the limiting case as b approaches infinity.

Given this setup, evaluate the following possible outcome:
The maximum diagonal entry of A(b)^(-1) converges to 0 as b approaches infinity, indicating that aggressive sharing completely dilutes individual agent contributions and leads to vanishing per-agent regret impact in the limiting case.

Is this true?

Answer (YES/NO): NO